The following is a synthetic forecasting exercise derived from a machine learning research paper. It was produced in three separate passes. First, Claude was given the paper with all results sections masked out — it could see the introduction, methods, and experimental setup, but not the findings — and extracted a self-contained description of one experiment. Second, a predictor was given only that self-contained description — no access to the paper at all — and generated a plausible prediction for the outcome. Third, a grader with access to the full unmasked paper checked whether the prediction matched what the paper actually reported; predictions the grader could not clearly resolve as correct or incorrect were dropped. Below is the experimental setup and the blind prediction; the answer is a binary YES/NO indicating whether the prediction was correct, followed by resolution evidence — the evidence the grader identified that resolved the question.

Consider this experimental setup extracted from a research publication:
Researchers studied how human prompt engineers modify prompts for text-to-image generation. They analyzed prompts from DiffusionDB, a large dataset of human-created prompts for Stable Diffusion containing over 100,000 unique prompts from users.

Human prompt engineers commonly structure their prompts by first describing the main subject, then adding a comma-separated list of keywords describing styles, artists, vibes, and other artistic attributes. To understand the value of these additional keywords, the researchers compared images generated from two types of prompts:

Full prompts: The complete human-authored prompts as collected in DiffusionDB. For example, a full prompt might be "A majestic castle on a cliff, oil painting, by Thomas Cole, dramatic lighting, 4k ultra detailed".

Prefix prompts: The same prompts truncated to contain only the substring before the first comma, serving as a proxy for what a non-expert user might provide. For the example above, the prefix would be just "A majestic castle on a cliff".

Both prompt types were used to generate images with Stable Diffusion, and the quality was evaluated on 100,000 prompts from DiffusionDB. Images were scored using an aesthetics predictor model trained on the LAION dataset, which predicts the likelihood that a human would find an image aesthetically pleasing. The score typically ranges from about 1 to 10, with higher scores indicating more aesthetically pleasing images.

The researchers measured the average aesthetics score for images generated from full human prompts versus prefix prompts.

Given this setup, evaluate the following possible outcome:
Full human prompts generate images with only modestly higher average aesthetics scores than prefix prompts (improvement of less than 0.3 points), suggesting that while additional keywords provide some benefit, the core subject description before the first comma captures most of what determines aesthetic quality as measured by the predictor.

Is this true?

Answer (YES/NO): YES